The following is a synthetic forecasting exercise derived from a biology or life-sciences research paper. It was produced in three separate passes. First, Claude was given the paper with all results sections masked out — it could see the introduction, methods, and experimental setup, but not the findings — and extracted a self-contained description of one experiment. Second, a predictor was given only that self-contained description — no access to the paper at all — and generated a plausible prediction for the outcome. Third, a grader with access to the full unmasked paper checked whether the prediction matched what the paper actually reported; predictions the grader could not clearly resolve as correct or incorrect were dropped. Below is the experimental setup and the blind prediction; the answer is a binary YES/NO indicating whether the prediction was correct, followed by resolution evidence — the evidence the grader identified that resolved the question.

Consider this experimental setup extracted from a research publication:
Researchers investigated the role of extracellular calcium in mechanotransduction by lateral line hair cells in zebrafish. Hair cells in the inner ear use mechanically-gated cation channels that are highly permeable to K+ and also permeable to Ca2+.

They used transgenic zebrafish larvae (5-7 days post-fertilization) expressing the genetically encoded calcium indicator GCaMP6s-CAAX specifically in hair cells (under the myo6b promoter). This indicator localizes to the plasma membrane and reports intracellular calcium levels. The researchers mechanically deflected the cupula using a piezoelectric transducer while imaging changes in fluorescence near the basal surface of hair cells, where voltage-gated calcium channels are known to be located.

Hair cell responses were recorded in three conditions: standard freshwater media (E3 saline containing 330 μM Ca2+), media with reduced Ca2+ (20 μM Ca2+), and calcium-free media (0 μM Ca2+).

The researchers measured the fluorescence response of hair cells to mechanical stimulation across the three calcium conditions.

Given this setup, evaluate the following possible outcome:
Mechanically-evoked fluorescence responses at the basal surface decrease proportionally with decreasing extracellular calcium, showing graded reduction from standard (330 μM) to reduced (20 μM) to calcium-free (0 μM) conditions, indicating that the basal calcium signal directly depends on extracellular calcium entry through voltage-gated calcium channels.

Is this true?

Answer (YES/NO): NO